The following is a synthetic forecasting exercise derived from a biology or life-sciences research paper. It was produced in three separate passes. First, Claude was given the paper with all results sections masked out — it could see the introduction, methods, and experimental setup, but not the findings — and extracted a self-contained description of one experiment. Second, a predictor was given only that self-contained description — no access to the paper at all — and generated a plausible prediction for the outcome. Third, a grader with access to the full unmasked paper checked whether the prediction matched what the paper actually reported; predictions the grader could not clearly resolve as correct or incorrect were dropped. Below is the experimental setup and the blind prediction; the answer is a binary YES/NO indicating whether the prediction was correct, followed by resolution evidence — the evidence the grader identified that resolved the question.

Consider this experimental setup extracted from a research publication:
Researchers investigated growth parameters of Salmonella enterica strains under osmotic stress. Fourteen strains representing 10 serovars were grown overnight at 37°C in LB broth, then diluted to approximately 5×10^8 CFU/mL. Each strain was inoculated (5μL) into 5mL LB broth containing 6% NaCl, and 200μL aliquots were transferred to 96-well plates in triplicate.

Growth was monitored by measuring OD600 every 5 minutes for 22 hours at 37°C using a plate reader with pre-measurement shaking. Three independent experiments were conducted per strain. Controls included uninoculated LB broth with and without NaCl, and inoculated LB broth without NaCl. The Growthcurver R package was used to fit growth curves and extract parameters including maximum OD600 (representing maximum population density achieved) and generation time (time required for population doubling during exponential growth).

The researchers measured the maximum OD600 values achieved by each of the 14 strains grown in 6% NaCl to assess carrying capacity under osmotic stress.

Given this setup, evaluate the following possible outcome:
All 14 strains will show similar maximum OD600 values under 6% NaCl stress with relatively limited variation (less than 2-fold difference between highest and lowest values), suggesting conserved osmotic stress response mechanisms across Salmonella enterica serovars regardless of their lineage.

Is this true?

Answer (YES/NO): NO